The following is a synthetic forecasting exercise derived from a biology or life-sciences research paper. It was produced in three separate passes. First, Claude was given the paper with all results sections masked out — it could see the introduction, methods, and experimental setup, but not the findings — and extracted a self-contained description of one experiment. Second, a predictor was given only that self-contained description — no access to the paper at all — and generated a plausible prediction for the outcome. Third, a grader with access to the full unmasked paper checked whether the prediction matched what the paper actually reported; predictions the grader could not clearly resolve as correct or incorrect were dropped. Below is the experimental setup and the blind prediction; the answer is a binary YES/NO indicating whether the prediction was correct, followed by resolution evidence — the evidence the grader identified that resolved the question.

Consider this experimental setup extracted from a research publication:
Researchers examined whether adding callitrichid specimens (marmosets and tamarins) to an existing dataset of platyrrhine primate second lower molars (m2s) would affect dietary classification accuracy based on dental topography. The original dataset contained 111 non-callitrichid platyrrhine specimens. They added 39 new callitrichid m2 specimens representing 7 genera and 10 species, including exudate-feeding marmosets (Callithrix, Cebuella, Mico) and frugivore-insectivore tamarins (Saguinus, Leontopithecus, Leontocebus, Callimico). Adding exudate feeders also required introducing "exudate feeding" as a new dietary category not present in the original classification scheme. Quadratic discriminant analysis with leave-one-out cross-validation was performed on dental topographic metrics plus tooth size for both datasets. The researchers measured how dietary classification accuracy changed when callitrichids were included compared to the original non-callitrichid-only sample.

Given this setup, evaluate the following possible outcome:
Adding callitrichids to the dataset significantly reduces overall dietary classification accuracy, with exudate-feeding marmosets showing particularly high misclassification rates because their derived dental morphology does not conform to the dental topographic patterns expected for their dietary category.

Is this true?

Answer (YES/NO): NO